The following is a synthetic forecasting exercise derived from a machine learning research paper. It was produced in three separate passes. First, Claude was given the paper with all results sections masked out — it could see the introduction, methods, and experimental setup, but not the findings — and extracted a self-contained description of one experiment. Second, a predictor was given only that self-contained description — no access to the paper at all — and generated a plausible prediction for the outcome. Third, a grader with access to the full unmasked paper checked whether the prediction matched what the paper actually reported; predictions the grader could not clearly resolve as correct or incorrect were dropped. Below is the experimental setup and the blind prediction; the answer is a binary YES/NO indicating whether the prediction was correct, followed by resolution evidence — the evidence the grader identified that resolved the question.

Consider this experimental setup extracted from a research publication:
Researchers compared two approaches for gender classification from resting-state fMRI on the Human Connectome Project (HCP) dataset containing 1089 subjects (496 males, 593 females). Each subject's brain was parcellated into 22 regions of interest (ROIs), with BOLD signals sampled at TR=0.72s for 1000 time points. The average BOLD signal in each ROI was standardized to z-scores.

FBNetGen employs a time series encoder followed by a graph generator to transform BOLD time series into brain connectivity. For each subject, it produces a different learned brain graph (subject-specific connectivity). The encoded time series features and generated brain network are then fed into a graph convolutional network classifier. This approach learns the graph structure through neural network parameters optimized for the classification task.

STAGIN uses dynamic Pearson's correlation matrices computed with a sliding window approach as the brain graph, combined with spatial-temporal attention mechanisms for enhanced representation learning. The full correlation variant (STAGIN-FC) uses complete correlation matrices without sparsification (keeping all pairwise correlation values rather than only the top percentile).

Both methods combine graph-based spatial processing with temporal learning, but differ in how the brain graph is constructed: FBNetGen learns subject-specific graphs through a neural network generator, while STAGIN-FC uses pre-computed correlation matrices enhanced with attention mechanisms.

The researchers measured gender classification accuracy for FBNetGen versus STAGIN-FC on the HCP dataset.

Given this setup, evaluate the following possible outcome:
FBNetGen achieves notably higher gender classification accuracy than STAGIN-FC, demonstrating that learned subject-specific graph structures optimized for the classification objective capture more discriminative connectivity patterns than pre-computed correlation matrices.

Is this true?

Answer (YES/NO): NO